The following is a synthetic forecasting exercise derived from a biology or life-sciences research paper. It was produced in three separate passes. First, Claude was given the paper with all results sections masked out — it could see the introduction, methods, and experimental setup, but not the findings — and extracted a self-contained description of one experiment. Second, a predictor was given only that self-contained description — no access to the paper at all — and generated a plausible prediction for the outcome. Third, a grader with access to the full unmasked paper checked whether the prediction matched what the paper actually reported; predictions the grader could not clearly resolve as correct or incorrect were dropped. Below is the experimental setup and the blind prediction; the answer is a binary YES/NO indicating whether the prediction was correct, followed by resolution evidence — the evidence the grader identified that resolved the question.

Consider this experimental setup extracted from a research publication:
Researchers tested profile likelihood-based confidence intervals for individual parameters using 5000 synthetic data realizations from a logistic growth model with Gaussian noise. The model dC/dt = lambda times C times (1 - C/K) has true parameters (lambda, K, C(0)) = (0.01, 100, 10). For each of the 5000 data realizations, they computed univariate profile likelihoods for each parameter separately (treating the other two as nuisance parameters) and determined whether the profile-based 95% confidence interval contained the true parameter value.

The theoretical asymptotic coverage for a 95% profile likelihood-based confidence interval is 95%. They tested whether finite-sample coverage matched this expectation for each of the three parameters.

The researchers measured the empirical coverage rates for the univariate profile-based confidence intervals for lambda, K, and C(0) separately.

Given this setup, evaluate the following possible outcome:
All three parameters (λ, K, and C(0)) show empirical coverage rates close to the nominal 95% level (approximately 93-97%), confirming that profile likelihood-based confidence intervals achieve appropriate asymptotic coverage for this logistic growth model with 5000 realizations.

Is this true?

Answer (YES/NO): YES